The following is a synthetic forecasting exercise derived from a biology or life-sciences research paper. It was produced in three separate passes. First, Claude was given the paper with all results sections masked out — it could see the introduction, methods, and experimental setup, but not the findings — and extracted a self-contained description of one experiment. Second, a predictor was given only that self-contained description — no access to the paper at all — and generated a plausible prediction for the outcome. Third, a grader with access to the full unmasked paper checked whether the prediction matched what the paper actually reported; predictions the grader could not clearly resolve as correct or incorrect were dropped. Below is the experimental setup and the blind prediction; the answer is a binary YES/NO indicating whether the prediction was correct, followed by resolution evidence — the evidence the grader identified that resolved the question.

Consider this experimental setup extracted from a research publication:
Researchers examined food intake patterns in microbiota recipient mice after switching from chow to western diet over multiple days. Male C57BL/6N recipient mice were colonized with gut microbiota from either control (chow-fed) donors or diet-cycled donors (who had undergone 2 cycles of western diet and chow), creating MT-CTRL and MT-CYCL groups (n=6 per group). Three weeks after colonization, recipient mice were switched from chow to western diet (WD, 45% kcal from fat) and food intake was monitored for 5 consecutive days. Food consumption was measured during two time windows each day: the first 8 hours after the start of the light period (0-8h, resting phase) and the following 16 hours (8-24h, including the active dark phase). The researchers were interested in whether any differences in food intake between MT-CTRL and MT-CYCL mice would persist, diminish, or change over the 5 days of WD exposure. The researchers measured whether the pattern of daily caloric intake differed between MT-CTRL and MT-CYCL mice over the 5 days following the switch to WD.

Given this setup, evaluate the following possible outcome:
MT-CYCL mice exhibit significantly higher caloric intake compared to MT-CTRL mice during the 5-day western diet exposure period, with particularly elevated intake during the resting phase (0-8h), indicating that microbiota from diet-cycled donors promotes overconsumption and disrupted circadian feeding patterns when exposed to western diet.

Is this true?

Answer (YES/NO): NO